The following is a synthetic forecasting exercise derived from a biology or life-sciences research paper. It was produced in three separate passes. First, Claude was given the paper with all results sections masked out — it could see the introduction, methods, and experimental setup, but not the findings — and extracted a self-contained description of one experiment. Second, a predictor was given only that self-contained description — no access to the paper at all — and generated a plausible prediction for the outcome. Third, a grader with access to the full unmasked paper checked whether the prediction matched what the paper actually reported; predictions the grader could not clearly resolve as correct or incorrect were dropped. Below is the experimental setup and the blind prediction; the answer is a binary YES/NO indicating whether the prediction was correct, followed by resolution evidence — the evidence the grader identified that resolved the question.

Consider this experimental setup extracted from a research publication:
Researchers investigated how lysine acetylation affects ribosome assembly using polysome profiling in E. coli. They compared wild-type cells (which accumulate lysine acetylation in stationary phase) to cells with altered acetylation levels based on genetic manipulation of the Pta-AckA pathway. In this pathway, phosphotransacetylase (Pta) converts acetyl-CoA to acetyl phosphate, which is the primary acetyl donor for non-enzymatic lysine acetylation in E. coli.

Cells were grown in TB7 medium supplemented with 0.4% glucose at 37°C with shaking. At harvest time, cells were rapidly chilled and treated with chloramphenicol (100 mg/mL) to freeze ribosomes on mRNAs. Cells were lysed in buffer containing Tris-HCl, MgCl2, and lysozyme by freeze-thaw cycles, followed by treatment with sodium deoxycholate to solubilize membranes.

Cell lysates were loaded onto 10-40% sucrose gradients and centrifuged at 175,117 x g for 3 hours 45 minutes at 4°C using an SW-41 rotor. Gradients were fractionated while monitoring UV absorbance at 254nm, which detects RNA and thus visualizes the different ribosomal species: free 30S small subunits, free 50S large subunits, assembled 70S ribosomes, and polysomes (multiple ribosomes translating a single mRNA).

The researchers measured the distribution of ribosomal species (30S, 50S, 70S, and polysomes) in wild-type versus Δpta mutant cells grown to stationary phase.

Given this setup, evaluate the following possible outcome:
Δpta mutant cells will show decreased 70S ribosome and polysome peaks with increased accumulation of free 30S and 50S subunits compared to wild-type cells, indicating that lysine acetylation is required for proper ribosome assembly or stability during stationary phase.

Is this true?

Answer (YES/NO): NO